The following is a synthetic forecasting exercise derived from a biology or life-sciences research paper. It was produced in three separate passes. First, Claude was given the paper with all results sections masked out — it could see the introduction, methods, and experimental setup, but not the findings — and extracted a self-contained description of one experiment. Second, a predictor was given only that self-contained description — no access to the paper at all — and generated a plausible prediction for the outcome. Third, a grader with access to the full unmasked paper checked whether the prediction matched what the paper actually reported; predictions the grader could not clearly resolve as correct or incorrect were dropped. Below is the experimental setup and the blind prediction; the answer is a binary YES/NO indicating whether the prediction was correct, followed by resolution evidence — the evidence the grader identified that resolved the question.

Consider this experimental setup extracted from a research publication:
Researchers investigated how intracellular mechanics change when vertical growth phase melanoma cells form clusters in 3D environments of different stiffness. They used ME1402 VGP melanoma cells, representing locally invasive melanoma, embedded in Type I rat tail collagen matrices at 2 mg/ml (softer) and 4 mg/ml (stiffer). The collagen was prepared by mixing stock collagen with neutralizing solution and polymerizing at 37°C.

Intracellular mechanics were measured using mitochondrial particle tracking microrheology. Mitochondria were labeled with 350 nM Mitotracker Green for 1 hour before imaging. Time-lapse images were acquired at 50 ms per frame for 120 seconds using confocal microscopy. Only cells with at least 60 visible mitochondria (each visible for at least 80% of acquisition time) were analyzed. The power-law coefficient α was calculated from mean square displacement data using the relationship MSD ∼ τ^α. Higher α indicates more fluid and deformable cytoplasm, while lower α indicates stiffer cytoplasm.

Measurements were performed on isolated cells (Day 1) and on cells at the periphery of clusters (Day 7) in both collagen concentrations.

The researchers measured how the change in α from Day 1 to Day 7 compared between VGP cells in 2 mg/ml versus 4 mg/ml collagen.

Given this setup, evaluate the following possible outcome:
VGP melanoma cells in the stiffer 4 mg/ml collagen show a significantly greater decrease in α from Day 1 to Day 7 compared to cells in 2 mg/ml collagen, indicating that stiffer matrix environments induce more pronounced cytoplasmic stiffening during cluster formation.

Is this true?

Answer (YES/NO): YES